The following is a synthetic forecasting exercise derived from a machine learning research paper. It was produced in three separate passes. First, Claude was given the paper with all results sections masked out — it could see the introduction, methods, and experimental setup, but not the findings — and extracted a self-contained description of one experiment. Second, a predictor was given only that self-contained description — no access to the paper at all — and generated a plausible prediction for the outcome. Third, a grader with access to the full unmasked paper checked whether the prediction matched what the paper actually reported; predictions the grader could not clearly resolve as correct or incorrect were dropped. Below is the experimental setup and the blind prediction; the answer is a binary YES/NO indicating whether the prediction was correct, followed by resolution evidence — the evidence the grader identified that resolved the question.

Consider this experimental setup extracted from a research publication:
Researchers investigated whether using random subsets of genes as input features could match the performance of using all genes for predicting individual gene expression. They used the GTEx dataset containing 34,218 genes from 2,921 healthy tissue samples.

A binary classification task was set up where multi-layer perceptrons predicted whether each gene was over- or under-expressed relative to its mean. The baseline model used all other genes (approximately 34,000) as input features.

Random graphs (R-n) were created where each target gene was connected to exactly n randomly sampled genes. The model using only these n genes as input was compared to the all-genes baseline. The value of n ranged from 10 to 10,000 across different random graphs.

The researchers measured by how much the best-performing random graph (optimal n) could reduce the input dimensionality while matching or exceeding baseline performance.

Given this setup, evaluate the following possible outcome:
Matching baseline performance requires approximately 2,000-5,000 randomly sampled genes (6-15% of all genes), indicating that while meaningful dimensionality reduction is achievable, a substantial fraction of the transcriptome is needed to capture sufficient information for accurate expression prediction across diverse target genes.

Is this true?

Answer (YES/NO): NO